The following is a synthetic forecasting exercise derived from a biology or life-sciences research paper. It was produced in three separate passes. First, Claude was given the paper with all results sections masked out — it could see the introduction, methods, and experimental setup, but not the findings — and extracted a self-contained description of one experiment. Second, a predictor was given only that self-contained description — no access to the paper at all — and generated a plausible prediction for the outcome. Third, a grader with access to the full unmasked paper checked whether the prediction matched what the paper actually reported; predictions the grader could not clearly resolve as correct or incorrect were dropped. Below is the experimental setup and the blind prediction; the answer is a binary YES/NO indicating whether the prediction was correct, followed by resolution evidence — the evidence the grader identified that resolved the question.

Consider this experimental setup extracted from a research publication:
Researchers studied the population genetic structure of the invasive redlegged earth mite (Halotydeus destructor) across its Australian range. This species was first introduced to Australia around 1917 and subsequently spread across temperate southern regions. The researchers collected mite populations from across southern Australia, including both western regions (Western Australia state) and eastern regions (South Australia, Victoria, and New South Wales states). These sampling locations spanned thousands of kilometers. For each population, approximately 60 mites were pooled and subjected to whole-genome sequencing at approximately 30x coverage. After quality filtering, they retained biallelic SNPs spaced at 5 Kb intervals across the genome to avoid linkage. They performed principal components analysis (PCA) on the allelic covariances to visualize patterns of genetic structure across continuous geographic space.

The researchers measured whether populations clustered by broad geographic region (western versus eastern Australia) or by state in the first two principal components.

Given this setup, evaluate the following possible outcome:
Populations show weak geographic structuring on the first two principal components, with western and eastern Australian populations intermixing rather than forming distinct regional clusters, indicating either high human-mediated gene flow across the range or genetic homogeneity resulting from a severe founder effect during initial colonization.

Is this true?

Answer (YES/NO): NO